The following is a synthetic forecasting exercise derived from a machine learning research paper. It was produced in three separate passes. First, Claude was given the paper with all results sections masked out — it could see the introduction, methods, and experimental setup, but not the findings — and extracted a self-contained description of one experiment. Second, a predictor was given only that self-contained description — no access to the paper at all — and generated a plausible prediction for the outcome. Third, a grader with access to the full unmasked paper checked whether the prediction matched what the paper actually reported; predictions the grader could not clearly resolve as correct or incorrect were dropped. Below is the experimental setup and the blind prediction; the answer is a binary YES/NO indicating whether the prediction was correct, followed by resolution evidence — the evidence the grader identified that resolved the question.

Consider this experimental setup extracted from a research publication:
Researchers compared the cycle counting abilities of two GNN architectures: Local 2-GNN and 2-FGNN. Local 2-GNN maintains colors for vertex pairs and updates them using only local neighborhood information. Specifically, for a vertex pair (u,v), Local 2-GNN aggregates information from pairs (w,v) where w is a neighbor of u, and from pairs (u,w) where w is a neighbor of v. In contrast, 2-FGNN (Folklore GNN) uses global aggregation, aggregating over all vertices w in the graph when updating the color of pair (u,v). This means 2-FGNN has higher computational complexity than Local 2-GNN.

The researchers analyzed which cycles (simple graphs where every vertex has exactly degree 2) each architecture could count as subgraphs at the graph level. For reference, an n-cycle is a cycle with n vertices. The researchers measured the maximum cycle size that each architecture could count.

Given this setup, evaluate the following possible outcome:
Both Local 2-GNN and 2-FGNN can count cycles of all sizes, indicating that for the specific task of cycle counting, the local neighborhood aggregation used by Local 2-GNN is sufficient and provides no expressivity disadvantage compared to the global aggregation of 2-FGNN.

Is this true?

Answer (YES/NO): NO